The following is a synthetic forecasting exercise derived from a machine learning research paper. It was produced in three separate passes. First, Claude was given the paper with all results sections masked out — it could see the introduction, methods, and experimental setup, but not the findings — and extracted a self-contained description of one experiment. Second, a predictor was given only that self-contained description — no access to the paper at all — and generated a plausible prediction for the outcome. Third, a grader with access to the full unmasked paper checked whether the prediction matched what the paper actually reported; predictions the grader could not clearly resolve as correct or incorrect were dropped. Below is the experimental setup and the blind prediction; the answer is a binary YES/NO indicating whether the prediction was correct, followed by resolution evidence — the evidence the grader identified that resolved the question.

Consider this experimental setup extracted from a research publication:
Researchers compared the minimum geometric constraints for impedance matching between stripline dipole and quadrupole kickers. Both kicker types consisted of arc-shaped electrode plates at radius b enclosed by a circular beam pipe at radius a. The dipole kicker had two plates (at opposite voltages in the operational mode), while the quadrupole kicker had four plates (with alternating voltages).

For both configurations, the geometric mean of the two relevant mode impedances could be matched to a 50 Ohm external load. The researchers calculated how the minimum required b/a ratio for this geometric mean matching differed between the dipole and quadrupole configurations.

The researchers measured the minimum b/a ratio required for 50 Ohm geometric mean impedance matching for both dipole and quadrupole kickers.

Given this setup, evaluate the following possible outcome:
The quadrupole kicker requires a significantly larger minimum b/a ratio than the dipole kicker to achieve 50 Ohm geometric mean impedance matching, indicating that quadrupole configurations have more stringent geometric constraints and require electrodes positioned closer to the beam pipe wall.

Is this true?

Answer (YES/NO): NO